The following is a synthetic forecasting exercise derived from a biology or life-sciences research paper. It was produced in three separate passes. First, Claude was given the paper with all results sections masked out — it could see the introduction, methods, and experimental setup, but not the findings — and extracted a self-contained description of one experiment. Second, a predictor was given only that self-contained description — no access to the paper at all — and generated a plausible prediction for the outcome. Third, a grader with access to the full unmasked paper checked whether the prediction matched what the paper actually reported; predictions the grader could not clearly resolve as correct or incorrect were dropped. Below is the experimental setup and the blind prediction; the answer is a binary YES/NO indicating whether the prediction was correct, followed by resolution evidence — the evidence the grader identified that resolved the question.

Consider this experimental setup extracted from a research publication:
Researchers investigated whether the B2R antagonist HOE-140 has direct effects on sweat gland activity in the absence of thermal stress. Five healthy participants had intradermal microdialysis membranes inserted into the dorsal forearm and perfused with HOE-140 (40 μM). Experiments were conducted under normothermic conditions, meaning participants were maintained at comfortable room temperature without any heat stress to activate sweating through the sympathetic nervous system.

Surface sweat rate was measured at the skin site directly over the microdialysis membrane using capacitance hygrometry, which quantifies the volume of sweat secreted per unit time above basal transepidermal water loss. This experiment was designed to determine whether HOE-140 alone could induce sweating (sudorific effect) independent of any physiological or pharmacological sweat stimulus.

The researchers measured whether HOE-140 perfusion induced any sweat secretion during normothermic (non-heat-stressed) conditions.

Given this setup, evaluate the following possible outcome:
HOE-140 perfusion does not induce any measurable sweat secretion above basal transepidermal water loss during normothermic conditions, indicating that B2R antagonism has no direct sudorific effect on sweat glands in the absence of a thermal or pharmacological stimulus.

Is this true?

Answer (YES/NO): YES